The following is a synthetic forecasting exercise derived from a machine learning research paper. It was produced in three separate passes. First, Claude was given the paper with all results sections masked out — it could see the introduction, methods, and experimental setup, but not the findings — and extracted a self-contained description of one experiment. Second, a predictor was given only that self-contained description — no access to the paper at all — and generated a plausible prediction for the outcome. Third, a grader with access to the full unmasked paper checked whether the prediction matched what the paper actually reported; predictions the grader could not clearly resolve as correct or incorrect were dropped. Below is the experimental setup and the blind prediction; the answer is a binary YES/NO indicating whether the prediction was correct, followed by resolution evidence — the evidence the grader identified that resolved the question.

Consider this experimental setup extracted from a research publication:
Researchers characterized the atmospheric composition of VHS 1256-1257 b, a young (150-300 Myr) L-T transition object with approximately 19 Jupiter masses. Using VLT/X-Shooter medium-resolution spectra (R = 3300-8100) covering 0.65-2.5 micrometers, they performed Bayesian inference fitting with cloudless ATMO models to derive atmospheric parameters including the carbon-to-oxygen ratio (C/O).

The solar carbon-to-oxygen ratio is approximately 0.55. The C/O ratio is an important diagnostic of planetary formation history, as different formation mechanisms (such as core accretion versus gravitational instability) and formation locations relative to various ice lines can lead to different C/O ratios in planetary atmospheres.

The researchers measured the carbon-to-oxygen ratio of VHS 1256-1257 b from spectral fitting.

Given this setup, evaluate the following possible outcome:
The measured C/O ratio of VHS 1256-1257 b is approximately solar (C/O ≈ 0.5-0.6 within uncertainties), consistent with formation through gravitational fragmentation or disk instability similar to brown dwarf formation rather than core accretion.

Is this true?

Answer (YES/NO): NO